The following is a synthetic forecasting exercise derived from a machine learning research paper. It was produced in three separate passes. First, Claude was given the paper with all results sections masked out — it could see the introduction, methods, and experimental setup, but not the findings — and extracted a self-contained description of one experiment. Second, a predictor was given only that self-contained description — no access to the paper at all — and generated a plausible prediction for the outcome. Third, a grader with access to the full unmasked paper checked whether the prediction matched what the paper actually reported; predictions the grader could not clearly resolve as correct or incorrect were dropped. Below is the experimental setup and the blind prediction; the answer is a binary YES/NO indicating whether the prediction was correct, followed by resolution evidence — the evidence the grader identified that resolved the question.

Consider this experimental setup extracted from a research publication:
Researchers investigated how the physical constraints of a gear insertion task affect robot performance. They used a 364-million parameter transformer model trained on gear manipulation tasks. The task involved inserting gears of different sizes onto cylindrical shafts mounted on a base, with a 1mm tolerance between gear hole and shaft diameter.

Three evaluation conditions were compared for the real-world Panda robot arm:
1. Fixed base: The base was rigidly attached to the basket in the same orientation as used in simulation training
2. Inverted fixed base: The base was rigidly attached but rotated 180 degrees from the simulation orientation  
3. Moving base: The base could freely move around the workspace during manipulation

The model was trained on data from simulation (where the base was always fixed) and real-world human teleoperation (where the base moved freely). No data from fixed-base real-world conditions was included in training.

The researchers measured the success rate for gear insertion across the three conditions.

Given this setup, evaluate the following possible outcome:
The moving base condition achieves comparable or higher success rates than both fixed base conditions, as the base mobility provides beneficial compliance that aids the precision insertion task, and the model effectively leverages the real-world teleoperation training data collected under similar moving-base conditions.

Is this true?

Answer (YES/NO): NO